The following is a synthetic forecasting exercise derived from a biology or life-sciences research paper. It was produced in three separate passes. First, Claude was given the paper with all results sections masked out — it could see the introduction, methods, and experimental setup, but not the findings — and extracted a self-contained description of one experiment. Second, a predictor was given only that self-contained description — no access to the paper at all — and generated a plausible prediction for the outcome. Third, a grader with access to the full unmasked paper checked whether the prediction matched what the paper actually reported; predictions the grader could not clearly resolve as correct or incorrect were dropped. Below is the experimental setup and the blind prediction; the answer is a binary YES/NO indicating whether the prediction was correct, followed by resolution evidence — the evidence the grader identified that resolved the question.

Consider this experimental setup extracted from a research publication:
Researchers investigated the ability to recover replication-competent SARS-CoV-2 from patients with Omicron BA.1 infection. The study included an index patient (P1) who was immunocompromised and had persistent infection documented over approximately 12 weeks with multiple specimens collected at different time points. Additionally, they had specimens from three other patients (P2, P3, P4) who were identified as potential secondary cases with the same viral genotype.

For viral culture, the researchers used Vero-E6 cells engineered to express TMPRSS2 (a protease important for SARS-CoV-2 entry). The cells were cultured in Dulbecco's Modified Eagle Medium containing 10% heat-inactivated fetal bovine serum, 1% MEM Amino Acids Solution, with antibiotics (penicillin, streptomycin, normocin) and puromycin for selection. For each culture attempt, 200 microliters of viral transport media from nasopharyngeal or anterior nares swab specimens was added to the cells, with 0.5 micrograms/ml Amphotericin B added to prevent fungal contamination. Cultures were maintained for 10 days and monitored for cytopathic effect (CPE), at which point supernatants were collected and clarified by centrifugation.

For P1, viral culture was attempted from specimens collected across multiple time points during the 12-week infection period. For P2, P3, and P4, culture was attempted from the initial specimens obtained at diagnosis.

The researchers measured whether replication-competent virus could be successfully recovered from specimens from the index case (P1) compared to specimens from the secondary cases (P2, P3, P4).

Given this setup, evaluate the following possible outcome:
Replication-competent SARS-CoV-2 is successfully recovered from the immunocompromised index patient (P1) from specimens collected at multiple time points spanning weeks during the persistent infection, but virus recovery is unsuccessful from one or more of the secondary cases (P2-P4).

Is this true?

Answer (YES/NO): NO